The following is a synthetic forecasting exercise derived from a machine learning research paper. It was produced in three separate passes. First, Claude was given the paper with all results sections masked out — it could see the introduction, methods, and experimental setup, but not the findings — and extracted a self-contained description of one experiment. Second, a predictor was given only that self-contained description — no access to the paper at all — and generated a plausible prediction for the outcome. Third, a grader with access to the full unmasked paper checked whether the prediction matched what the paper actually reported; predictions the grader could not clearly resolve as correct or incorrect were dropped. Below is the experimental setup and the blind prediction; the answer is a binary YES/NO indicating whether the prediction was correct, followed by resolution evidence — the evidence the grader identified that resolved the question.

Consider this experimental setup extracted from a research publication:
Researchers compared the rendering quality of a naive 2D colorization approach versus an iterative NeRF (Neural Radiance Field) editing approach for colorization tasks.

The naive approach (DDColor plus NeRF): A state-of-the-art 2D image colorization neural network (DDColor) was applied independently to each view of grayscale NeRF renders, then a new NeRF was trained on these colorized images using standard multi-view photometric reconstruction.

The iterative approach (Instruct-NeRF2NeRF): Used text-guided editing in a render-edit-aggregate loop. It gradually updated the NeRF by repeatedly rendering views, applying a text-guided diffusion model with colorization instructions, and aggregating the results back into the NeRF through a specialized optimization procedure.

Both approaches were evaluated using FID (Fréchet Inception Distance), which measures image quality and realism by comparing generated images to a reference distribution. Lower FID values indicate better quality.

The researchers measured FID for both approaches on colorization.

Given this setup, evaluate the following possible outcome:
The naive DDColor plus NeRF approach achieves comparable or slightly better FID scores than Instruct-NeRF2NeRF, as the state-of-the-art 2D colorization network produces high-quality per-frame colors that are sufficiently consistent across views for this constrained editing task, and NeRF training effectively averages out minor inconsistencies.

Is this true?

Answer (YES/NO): NO